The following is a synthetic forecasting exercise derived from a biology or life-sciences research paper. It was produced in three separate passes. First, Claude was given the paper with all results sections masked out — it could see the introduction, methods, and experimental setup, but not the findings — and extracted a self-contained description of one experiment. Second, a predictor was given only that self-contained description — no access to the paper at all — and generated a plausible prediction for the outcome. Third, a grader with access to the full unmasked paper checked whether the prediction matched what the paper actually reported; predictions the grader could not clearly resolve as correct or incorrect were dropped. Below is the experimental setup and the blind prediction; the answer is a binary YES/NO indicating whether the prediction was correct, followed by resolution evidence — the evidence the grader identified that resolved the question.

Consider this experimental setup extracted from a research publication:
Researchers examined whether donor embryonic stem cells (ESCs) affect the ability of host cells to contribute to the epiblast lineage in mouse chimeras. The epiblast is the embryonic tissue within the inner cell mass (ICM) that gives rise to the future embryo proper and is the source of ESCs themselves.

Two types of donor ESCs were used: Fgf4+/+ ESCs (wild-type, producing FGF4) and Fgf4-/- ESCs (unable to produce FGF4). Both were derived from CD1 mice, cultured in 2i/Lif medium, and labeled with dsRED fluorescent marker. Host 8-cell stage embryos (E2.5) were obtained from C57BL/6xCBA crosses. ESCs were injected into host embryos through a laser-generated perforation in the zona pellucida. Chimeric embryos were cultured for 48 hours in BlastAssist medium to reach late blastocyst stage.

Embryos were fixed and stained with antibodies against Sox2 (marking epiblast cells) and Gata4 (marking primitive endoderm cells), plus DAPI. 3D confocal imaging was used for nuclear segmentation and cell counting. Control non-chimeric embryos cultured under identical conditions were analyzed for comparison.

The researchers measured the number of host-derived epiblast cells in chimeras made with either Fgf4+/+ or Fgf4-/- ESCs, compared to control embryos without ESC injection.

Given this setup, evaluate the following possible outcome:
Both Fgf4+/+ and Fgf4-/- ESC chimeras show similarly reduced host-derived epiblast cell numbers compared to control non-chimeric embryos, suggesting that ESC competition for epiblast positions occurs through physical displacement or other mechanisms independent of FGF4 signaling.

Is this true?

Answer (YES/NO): YES